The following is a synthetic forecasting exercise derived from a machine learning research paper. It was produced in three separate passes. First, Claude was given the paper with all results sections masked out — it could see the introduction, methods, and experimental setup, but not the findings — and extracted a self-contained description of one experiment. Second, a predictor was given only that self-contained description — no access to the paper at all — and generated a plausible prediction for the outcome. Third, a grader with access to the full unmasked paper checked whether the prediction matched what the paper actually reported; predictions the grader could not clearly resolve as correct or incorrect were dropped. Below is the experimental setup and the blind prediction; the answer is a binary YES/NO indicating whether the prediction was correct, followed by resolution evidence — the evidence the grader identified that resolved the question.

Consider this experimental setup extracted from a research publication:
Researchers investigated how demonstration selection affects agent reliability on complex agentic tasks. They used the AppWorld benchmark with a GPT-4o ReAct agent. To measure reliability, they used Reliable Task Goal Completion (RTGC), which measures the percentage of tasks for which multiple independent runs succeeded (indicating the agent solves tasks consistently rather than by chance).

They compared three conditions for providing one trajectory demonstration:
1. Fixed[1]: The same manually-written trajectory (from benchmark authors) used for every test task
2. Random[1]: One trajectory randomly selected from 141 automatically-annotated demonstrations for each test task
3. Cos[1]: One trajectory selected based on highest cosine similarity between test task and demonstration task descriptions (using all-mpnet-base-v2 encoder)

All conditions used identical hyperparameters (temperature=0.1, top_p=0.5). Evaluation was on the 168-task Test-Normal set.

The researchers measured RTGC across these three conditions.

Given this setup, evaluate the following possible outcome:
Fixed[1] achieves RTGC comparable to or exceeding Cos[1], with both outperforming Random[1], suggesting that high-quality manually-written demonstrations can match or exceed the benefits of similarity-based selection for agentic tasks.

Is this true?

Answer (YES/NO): NO